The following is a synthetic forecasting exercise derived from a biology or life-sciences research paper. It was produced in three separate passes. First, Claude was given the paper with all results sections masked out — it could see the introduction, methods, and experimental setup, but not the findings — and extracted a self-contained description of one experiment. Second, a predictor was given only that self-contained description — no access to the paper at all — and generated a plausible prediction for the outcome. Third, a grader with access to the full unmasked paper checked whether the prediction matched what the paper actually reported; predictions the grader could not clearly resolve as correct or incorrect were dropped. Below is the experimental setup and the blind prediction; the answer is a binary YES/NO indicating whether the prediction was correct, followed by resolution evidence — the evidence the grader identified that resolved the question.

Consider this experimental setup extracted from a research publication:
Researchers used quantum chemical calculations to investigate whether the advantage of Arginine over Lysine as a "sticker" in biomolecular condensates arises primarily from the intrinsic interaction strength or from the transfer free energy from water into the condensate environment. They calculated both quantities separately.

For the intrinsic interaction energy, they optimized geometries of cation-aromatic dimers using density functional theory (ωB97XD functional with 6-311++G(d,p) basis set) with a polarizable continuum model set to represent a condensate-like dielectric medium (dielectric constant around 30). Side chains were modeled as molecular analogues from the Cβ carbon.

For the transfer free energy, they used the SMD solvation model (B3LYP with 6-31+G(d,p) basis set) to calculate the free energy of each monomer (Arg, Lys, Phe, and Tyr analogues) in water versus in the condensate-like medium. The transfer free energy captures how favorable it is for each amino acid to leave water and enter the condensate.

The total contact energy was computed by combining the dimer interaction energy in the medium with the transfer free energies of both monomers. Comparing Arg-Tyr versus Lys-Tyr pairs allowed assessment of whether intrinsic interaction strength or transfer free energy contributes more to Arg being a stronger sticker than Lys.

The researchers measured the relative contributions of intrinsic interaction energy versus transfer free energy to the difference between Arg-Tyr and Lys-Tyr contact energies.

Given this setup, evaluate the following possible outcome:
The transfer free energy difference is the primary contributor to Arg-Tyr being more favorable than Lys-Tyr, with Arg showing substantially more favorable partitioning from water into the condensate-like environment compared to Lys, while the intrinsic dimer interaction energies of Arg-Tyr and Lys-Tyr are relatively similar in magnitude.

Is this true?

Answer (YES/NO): NO